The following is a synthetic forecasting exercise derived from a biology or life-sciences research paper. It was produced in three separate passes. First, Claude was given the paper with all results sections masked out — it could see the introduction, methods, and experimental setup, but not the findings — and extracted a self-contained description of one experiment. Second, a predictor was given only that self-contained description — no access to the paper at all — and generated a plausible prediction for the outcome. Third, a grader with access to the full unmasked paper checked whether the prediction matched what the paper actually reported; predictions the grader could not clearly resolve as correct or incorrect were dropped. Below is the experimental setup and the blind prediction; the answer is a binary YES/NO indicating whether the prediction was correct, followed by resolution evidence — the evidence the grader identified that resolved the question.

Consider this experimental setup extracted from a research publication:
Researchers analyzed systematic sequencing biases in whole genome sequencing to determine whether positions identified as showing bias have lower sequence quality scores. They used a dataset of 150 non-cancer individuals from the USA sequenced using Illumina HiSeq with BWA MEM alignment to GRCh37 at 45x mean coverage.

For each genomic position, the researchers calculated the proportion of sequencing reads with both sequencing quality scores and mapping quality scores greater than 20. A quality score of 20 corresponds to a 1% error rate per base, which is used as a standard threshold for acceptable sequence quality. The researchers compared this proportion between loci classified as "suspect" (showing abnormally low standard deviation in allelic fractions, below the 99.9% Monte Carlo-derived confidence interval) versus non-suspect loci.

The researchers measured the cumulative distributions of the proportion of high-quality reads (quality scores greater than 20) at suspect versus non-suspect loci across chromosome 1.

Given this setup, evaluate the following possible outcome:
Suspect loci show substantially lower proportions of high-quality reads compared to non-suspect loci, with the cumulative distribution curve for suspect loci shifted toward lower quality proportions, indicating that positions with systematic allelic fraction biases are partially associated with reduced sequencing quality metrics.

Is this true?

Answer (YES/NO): YES